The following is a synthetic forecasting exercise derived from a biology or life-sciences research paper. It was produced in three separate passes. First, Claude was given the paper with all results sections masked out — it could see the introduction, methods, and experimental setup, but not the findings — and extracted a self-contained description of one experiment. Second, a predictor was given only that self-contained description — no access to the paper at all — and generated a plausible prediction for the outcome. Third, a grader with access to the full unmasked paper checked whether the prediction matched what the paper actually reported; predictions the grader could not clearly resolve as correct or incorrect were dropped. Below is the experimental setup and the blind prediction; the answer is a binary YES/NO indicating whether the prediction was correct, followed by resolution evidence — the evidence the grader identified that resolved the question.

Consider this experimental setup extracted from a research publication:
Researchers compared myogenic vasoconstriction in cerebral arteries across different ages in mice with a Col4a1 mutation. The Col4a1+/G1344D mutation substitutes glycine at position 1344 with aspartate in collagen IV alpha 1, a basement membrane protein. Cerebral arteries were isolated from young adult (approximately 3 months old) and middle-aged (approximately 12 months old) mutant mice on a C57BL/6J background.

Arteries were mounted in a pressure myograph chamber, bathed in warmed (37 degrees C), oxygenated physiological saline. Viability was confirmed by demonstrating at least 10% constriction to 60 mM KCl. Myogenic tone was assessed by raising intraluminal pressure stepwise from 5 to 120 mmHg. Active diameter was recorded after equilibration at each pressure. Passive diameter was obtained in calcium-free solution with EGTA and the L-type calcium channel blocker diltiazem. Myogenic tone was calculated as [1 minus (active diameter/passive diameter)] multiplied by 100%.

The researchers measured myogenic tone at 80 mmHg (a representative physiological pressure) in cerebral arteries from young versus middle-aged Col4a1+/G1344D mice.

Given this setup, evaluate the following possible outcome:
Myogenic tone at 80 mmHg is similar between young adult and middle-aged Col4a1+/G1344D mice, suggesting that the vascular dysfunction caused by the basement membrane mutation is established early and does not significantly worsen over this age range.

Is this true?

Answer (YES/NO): NO